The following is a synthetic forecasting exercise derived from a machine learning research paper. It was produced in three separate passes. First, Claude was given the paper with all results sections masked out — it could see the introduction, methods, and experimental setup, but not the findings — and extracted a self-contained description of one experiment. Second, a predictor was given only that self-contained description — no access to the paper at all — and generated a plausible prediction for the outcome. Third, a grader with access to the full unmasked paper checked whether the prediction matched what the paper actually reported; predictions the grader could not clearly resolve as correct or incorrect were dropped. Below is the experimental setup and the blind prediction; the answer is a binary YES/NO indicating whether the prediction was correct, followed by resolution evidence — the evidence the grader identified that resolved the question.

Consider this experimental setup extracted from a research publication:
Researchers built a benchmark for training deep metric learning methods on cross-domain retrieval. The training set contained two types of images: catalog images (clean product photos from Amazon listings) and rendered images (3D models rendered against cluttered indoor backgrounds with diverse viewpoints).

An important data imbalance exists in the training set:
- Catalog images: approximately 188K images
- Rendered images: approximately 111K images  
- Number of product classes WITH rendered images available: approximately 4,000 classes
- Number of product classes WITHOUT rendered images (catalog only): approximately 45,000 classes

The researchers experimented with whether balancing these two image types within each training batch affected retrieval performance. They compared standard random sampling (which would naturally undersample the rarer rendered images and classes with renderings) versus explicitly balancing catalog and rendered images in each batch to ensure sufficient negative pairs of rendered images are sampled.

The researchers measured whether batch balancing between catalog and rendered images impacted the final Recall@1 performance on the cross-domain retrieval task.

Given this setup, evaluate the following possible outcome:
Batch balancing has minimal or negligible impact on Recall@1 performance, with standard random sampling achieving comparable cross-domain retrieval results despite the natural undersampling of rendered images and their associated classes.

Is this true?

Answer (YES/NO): NO